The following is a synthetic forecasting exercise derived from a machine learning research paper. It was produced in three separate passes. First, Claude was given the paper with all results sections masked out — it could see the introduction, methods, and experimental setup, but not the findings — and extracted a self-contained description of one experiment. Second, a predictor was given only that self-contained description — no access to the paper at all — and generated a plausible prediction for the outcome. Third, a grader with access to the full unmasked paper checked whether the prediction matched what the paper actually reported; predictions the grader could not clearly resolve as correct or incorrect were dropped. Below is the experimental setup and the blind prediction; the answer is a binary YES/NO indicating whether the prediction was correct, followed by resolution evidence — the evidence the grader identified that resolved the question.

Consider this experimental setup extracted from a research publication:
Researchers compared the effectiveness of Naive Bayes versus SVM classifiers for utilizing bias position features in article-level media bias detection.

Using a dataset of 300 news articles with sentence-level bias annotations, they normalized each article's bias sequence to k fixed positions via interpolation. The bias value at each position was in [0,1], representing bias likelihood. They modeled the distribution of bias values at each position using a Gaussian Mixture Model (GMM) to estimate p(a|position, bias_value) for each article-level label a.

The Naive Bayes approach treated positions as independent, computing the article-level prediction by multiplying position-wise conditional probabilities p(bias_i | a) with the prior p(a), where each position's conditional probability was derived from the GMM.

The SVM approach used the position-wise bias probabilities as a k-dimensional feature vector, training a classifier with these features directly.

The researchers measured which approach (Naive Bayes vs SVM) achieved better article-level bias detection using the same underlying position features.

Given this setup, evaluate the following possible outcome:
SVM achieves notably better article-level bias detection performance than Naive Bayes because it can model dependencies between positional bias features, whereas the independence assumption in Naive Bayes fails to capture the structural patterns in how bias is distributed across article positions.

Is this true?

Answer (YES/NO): NO